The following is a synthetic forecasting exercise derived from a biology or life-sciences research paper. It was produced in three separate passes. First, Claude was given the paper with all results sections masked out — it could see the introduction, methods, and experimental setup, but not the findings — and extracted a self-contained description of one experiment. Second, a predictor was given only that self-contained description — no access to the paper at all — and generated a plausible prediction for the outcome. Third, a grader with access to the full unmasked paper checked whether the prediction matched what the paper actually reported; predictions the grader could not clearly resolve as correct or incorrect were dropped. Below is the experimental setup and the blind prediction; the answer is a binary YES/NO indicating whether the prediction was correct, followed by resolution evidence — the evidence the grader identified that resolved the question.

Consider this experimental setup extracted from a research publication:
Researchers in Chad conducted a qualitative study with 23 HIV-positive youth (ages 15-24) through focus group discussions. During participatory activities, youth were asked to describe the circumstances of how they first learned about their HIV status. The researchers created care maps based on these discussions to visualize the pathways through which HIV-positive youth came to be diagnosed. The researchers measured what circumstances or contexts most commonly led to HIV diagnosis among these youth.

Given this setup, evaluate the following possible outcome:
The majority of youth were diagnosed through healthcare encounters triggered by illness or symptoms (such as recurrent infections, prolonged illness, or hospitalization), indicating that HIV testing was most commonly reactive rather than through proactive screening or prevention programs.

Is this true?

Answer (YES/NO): NO